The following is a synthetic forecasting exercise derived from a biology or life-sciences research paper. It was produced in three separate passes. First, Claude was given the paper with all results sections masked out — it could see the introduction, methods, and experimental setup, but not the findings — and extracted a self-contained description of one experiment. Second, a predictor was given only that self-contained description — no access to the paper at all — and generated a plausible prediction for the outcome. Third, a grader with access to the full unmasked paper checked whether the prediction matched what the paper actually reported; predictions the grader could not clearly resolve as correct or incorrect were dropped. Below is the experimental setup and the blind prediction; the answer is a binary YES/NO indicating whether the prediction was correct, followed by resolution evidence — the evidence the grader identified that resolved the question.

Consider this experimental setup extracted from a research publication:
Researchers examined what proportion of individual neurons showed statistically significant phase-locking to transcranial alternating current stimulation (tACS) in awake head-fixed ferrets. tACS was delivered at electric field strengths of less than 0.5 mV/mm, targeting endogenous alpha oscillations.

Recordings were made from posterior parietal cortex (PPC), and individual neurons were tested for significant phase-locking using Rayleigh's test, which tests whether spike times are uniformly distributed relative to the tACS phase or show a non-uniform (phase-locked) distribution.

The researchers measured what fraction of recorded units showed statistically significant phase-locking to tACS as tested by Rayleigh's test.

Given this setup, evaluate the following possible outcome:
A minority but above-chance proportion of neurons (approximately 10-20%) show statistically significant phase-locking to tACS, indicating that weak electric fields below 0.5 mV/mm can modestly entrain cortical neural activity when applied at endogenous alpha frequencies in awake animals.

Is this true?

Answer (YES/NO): NO